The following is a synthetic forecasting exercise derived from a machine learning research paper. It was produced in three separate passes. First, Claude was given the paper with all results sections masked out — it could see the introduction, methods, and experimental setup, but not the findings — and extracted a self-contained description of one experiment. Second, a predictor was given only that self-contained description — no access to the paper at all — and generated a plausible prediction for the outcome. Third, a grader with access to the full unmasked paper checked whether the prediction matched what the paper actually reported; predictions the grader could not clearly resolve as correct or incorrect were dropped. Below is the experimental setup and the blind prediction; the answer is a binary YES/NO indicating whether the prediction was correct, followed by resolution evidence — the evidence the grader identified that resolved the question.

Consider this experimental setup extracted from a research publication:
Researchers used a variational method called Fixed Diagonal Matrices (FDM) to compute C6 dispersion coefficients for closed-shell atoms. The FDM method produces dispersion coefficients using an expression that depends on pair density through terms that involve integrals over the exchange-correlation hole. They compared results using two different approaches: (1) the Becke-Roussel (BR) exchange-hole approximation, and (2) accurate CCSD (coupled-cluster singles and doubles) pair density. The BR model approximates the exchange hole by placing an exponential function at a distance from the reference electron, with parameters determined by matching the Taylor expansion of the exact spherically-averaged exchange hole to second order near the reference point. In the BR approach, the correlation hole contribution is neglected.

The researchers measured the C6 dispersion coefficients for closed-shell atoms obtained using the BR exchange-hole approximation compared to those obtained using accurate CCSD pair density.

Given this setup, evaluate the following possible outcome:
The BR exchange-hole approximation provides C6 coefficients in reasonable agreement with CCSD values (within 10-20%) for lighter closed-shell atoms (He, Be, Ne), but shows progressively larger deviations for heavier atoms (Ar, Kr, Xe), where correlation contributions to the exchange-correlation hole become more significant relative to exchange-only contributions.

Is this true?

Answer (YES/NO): NO